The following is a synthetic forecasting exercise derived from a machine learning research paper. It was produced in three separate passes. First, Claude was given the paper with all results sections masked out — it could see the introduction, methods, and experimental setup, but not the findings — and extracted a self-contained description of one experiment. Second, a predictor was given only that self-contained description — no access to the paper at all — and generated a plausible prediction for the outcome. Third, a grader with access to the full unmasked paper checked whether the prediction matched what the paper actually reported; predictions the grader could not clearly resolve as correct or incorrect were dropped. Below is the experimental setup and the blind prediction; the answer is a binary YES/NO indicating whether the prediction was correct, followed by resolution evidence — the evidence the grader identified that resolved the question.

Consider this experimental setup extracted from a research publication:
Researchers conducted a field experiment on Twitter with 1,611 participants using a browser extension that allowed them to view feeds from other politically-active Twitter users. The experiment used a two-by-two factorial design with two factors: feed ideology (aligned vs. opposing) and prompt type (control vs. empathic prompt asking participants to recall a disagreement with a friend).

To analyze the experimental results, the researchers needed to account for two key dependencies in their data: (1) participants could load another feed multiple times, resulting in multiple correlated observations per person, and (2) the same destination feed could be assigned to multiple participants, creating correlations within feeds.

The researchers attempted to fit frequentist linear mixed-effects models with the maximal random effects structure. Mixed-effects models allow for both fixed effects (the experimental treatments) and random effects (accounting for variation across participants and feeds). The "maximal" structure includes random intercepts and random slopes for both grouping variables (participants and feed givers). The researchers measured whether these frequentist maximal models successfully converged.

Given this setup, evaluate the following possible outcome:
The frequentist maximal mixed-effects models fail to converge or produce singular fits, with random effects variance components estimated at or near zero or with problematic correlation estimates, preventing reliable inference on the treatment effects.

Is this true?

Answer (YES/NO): YES